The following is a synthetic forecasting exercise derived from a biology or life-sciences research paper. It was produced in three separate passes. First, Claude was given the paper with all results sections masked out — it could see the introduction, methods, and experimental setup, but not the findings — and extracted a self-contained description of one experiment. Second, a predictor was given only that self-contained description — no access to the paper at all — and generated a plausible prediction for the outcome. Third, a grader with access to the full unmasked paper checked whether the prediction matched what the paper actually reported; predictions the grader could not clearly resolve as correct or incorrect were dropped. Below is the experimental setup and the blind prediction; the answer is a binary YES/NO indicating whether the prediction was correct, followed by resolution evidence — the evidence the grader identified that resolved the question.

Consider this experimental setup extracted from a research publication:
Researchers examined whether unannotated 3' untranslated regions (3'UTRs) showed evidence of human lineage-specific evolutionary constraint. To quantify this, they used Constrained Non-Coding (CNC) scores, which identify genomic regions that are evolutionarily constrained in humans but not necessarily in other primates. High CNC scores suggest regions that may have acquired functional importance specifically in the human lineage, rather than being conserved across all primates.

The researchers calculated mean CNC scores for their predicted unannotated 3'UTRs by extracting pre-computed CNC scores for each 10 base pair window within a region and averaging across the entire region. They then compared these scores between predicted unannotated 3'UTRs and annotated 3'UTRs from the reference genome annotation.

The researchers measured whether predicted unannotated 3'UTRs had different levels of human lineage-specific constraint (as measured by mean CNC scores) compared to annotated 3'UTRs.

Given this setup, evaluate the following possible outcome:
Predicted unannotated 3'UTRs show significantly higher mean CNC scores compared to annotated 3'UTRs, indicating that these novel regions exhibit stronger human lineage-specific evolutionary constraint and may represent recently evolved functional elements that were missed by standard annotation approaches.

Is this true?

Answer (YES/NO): YES